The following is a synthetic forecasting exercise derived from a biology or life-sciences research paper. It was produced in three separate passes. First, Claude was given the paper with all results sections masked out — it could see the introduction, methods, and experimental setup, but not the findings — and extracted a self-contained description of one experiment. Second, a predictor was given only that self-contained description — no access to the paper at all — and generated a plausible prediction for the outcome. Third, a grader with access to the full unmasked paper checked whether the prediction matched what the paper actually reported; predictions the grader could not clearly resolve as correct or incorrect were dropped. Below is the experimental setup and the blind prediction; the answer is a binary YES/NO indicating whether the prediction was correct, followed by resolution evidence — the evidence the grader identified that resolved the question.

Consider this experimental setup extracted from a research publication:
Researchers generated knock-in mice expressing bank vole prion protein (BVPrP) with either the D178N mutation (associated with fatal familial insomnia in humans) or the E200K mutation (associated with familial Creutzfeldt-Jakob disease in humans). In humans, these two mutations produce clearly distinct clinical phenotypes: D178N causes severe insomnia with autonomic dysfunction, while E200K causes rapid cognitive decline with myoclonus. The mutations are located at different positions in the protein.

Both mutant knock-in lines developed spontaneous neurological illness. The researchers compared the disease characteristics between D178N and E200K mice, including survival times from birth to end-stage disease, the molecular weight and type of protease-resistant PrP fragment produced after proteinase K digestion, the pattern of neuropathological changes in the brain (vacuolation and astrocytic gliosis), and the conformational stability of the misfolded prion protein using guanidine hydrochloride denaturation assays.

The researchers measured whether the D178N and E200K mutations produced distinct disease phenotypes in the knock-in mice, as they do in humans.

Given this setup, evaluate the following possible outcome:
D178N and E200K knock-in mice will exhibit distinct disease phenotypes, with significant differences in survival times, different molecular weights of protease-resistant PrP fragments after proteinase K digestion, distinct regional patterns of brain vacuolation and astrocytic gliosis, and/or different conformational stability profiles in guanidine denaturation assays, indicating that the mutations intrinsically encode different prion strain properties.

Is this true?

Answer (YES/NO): NO